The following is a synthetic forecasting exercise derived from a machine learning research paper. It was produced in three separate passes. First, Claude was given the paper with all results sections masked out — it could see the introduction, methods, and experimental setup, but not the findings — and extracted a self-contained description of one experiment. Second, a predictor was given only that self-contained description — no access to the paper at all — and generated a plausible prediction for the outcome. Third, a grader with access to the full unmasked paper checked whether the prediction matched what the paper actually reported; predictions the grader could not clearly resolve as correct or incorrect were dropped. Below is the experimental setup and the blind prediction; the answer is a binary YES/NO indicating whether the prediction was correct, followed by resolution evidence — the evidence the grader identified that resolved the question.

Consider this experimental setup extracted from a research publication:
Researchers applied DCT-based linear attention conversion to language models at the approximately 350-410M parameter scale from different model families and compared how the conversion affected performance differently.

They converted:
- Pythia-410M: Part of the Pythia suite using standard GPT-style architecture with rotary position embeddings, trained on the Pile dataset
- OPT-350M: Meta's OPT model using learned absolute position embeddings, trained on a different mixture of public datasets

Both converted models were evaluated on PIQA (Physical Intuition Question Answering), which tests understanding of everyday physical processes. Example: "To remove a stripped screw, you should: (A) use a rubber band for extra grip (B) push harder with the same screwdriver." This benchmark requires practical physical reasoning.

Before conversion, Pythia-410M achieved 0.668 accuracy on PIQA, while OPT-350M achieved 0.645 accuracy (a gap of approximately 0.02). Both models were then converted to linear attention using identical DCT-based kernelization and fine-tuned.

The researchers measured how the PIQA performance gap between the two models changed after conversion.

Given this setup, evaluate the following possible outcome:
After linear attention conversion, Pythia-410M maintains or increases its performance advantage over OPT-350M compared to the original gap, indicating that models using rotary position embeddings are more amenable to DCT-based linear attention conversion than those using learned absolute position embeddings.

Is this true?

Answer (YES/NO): YES